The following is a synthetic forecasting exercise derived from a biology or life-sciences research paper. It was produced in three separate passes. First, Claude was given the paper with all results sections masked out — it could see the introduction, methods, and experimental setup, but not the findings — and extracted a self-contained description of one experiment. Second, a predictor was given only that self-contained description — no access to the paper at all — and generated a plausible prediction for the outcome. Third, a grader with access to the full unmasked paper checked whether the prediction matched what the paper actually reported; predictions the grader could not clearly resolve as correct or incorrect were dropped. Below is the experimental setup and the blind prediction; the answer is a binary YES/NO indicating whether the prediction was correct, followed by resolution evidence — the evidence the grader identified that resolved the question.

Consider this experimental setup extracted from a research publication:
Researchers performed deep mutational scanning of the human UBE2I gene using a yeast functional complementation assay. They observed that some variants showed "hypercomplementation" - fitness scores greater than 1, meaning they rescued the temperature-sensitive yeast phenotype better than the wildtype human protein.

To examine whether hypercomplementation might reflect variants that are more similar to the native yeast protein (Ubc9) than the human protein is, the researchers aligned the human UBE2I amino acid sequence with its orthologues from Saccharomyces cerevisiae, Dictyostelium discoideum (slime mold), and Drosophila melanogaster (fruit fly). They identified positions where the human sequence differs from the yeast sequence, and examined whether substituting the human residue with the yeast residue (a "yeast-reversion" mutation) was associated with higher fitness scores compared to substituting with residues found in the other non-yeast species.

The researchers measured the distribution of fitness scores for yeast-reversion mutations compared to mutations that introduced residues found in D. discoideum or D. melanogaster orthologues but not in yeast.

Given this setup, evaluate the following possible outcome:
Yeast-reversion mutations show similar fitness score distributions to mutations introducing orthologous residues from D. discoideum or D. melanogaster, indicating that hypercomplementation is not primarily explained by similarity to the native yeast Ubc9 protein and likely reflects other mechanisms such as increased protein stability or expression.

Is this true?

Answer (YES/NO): YES